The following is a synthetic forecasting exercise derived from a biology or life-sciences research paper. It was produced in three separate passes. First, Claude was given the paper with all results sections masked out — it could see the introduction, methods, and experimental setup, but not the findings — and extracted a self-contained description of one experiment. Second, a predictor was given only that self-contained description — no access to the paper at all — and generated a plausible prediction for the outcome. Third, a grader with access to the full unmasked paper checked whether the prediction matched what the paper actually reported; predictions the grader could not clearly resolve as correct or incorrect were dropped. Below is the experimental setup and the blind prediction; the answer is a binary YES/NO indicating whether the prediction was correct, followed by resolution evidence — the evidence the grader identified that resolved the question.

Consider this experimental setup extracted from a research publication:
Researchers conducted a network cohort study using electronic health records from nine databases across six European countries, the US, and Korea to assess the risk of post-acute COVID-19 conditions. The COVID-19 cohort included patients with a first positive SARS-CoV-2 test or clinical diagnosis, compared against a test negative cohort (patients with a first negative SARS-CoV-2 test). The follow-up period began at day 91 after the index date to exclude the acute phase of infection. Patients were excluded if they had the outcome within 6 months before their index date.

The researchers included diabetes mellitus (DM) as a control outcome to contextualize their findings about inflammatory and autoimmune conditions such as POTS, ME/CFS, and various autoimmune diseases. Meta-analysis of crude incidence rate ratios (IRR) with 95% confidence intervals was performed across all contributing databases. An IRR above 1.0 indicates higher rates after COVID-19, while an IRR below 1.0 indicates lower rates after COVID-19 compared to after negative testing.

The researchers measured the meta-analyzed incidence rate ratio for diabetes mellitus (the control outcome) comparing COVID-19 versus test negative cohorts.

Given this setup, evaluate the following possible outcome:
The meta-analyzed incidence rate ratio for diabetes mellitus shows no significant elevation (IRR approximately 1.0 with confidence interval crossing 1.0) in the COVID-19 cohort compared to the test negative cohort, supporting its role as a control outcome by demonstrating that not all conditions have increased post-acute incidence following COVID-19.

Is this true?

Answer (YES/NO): NO